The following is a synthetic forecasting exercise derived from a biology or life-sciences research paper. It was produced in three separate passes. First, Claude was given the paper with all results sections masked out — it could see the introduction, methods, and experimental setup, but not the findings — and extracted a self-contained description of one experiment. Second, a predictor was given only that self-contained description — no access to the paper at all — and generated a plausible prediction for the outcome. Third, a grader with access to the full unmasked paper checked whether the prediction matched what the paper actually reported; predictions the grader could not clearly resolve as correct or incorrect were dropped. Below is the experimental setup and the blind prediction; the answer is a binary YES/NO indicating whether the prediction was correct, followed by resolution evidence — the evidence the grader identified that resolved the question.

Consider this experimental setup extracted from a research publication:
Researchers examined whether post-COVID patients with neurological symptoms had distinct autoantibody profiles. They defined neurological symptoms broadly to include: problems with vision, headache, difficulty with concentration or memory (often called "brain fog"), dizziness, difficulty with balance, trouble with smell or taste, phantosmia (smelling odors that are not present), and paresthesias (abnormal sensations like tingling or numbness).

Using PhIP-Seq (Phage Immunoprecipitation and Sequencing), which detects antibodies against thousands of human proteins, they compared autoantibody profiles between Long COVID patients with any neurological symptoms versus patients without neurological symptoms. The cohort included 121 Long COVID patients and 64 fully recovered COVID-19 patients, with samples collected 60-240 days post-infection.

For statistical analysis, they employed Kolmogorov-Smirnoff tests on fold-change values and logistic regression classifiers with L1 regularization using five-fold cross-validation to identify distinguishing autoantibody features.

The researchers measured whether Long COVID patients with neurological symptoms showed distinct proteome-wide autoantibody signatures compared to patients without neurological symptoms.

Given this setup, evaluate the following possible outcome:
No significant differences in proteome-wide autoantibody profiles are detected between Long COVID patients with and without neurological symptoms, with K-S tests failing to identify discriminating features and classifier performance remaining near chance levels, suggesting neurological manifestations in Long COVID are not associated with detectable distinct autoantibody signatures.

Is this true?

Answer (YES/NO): YES